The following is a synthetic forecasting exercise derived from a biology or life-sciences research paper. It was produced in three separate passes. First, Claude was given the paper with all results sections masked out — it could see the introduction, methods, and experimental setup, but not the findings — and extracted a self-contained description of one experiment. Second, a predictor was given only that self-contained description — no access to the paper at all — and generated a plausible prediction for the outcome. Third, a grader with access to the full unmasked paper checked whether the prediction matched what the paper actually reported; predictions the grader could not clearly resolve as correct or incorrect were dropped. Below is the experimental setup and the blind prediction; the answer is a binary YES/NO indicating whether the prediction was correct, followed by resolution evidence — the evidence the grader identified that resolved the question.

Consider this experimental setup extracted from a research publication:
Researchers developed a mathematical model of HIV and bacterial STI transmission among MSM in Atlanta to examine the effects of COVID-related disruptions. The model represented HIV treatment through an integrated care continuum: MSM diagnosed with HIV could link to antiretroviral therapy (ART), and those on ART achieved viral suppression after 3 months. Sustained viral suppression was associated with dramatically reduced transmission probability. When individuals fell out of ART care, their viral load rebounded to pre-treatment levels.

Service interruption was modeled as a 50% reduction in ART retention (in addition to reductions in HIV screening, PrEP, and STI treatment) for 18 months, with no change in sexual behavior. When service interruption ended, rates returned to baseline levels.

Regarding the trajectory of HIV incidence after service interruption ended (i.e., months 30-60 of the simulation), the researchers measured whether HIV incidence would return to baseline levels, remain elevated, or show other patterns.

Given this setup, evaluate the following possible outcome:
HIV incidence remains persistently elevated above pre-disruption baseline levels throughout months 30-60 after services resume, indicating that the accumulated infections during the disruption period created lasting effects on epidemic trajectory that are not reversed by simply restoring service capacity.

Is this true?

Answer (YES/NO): YES